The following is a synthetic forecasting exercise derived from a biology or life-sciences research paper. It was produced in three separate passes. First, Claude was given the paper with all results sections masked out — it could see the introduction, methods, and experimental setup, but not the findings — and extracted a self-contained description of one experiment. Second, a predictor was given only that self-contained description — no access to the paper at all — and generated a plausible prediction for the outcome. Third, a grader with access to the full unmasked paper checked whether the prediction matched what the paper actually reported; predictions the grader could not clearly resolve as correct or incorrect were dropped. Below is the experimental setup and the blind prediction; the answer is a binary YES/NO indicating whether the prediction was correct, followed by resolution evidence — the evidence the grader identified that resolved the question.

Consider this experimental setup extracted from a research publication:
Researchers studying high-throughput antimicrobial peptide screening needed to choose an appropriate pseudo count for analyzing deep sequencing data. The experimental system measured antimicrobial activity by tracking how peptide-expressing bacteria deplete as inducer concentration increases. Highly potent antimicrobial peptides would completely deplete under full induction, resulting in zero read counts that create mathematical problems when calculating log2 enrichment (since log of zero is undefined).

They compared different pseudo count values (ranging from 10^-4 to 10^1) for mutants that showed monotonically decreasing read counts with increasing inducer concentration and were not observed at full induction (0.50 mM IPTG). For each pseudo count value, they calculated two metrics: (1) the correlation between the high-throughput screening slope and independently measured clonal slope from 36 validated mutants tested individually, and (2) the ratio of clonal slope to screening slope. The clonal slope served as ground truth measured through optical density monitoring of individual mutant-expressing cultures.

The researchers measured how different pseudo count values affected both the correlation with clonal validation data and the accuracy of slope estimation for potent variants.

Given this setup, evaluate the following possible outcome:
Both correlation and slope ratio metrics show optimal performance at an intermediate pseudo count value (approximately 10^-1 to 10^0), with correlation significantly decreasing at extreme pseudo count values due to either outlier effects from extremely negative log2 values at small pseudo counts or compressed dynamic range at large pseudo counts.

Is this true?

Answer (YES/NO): NO